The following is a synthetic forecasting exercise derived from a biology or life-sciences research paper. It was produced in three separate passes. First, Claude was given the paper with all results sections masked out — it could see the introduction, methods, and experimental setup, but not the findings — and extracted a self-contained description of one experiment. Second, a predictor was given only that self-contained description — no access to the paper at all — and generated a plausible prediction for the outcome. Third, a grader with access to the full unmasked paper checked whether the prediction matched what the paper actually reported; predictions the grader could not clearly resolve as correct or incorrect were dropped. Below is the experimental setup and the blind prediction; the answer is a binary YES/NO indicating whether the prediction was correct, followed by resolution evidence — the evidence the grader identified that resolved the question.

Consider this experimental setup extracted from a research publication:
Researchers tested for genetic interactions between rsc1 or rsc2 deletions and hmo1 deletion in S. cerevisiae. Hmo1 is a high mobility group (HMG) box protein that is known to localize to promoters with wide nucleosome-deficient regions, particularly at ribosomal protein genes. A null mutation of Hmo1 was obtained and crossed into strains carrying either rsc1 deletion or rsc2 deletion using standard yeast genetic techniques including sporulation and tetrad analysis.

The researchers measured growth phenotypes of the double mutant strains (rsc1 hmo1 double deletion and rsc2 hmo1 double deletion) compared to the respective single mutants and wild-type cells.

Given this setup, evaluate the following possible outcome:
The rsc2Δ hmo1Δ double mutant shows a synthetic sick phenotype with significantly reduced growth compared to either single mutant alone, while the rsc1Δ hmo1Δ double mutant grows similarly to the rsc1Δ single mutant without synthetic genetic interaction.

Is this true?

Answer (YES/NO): NO